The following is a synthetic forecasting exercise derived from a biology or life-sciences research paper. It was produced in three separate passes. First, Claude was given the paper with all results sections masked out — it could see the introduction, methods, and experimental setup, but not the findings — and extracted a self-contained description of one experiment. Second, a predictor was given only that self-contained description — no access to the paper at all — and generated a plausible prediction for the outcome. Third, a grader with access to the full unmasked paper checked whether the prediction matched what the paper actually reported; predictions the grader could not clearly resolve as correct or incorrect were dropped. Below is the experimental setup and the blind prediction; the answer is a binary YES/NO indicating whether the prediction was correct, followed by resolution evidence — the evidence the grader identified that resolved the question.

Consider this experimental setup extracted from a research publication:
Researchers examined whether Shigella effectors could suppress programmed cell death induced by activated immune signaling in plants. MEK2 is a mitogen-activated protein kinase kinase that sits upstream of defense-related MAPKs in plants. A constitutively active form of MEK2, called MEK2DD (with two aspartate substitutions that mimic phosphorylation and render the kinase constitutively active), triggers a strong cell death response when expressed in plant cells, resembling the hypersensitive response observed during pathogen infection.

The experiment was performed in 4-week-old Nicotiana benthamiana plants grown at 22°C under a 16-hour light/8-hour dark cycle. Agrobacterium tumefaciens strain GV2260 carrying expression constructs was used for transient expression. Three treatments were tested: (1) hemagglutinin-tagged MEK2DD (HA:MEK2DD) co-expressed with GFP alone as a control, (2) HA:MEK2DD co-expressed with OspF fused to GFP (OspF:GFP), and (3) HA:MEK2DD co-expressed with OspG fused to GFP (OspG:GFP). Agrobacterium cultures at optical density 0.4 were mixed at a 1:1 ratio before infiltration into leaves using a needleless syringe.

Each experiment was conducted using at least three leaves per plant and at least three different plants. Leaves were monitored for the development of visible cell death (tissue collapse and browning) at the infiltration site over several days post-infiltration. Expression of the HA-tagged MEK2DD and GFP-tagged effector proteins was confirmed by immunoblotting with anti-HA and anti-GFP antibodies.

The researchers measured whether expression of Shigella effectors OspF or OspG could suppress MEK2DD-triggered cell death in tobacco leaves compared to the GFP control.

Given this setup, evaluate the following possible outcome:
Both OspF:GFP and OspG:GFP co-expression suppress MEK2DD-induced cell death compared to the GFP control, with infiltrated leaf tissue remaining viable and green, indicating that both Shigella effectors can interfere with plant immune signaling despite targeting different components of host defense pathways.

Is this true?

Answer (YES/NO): NO